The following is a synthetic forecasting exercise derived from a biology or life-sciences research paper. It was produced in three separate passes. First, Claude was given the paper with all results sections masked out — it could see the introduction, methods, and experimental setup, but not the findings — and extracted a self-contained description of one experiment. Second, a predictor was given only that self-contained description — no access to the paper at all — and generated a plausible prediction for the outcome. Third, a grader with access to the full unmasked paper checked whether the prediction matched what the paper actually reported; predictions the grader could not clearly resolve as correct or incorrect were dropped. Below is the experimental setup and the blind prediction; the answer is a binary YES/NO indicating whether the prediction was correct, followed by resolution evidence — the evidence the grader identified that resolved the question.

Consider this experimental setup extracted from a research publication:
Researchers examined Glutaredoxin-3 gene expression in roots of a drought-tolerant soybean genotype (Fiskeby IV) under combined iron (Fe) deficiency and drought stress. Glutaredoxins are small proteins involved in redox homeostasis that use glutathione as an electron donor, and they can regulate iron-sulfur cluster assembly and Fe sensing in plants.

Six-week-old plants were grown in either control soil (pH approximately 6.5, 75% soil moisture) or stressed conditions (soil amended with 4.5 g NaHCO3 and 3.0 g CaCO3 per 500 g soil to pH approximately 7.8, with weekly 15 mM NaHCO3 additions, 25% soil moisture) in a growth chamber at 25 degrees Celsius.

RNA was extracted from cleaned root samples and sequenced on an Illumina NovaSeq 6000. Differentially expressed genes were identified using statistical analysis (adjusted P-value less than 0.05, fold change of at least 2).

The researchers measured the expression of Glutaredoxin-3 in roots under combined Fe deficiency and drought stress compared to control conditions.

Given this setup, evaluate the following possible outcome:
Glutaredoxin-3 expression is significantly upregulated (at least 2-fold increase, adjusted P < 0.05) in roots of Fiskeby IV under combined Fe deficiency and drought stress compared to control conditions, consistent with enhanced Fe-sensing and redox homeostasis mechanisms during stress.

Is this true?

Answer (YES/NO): YES